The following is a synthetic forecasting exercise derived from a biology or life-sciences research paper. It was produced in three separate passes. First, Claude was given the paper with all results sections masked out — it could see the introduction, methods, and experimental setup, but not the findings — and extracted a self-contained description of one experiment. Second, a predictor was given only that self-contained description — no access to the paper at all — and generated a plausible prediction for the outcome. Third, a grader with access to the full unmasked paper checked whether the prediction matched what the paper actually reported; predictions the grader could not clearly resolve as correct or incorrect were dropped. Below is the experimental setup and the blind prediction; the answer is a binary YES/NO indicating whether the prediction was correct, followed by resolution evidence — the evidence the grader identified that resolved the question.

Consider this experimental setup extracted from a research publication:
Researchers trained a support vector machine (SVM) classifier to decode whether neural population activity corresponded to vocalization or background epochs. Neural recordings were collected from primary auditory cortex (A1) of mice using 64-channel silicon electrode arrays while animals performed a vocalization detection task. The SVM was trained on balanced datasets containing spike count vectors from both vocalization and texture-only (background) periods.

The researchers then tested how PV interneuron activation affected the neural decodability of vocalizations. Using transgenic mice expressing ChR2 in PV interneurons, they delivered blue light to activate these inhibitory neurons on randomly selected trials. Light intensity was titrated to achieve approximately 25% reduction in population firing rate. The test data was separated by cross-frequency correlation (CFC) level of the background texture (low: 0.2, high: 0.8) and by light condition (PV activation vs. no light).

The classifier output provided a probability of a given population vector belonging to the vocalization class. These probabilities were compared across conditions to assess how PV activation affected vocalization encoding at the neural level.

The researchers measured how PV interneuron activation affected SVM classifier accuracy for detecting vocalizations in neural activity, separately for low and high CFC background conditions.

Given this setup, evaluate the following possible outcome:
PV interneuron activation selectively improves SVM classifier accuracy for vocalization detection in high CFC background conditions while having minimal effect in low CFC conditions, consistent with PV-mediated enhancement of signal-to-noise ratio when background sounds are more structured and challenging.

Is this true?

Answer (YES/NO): NO